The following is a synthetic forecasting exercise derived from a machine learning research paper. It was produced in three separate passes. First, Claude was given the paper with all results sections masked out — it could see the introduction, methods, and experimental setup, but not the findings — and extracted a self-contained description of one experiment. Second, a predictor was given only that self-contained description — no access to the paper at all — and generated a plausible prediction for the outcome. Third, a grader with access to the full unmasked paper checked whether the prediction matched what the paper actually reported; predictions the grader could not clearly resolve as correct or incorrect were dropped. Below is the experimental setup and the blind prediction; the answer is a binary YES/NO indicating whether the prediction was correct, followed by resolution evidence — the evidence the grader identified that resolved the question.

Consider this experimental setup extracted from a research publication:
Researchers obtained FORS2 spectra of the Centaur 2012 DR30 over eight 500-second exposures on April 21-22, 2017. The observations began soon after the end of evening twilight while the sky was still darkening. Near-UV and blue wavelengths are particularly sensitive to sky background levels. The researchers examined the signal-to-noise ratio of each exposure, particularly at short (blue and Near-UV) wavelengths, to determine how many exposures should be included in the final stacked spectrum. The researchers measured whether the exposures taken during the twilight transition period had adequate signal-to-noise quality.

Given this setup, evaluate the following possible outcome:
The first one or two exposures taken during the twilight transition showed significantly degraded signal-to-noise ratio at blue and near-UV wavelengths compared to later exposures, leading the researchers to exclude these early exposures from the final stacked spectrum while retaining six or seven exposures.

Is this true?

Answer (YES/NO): NO